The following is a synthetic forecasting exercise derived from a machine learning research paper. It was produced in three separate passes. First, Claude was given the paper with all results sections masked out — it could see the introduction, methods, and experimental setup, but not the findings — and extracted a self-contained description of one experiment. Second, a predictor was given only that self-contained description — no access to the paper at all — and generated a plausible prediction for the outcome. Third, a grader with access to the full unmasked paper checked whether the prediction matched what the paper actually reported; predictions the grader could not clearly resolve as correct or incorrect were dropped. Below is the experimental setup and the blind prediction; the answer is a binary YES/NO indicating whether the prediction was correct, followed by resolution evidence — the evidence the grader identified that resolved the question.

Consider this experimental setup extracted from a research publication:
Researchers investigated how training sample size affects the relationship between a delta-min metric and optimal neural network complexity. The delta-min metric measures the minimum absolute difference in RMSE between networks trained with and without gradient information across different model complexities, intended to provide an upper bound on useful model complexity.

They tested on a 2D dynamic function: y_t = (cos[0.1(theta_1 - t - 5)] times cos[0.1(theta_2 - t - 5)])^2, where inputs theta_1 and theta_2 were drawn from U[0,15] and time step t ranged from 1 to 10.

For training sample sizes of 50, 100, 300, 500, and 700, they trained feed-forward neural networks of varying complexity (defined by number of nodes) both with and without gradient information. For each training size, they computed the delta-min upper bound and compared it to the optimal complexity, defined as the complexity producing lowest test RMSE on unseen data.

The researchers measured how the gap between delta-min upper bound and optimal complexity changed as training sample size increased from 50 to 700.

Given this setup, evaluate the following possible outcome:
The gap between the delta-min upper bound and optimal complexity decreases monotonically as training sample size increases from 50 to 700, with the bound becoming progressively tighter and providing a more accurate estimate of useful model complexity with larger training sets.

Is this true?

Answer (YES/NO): NO